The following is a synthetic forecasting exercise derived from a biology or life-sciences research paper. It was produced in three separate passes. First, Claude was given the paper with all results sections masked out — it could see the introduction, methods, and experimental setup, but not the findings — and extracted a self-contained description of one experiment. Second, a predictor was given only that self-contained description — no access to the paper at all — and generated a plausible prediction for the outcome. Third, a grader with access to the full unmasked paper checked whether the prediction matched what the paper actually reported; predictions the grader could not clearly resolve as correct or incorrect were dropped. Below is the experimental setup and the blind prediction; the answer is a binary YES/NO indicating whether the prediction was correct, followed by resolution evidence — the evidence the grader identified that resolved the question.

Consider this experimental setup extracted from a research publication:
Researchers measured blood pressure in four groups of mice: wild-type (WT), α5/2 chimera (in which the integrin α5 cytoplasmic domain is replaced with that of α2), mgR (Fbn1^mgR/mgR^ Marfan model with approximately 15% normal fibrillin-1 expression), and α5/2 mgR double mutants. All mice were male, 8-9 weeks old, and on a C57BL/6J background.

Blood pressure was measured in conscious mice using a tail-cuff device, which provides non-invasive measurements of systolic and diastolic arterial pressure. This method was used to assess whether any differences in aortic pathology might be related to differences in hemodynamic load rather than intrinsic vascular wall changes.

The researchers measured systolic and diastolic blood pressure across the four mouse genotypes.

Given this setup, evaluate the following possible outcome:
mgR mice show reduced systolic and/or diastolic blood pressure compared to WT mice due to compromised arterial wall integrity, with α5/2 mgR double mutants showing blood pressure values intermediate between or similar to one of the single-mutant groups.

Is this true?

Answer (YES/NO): NO